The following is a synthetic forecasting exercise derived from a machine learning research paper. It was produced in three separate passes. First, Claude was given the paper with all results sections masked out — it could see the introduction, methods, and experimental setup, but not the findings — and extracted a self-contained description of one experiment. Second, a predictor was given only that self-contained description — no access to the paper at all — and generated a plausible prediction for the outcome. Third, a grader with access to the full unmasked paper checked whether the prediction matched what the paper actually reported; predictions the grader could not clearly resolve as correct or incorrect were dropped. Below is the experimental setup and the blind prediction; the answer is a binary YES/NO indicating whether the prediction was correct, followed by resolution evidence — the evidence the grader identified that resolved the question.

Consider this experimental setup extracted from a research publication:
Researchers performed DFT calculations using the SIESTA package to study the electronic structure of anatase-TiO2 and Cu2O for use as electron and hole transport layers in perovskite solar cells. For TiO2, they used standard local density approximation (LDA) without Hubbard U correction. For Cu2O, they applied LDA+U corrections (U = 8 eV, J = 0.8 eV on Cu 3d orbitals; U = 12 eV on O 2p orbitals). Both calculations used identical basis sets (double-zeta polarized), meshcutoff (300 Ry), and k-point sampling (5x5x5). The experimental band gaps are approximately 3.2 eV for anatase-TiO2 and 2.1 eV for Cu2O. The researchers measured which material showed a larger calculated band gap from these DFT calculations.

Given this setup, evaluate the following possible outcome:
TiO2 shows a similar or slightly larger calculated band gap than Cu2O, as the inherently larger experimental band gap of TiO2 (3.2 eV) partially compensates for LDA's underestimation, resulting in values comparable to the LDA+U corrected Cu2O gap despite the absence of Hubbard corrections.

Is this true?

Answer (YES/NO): YES